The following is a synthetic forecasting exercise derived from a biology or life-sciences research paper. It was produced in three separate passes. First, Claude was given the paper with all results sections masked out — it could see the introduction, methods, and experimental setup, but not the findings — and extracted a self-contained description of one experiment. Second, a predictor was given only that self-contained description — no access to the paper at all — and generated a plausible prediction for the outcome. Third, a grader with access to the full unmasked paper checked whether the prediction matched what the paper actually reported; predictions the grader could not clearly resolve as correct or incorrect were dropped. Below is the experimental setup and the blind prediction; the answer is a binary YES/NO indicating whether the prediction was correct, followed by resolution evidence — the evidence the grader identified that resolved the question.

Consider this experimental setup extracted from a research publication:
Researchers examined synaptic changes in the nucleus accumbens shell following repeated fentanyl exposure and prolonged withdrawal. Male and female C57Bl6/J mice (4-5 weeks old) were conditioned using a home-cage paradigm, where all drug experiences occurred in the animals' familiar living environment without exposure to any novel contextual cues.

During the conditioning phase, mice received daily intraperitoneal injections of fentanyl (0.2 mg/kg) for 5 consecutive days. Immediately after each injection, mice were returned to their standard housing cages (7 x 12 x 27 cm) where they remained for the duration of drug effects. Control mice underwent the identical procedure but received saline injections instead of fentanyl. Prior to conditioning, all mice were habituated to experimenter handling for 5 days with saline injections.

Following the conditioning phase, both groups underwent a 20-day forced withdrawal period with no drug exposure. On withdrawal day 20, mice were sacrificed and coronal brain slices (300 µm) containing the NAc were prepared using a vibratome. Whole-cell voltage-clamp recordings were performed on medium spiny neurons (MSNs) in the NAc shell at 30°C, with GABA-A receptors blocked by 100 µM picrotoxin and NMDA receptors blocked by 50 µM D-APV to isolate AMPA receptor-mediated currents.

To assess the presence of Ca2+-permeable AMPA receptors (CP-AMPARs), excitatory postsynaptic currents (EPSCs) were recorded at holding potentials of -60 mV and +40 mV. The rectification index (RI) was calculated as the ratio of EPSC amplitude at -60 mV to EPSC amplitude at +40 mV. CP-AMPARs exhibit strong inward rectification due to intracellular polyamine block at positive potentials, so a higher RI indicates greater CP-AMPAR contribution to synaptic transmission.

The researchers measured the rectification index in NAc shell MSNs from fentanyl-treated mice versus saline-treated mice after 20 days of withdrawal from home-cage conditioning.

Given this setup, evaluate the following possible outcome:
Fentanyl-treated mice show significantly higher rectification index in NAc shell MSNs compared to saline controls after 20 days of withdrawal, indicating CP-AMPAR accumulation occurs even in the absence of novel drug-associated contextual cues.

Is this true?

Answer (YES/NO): NO